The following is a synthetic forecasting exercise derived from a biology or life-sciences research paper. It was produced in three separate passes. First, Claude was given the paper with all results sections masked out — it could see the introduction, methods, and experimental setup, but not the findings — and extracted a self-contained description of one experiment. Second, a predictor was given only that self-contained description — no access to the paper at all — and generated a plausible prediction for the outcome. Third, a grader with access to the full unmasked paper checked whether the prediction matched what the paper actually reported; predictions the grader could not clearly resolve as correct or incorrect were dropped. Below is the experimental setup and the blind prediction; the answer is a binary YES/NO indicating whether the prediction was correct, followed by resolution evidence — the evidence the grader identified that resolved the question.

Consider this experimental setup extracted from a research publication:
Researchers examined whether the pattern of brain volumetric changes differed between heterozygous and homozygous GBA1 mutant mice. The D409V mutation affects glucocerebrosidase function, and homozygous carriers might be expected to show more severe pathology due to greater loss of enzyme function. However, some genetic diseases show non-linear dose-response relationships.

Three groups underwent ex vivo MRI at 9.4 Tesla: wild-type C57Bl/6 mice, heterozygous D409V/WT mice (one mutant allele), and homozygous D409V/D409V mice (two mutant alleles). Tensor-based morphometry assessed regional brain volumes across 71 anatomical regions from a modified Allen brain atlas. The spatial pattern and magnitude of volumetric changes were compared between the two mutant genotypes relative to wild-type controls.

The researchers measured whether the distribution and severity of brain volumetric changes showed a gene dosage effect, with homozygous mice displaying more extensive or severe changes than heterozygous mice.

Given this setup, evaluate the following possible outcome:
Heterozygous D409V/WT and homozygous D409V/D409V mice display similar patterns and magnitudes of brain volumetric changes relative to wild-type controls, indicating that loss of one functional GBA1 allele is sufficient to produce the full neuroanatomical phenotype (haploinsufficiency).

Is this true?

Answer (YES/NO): NO